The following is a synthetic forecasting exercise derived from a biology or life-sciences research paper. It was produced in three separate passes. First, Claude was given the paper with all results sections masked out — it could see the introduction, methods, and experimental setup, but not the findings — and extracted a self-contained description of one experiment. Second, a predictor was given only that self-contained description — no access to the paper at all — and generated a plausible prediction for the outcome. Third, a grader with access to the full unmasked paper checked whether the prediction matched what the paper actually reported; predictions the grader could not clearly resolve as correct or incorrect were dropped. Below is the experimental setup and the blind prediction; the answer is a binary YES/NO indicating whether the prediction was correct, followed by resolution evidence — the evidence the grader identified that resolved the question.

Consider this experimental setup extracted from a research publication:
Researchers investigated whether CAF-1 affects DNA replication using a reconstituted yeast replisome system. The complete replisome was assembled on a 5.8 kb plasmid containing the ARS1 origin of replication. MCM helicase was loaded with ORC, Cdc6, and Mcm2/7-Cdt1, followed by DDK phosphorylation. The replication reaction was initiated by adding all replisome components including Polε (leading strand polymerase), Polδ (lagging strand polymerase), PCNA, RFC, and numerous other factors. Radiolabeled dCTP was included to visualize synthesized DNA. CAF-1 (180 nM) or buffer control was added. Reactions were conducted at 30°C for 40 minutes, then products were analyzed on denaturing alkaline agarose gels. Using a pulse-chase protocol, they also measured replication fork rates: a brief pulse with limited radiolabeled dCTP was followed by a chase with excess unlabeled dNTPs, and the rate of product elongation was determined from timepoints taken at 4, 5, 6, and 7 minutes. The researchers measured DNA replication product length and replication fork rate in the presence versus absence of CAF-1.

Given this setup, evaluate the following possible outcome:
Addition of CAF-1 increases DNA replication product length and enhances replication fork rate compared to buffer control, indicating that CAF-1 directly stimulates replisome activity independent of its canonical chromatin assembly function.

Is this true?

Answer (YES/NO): NO